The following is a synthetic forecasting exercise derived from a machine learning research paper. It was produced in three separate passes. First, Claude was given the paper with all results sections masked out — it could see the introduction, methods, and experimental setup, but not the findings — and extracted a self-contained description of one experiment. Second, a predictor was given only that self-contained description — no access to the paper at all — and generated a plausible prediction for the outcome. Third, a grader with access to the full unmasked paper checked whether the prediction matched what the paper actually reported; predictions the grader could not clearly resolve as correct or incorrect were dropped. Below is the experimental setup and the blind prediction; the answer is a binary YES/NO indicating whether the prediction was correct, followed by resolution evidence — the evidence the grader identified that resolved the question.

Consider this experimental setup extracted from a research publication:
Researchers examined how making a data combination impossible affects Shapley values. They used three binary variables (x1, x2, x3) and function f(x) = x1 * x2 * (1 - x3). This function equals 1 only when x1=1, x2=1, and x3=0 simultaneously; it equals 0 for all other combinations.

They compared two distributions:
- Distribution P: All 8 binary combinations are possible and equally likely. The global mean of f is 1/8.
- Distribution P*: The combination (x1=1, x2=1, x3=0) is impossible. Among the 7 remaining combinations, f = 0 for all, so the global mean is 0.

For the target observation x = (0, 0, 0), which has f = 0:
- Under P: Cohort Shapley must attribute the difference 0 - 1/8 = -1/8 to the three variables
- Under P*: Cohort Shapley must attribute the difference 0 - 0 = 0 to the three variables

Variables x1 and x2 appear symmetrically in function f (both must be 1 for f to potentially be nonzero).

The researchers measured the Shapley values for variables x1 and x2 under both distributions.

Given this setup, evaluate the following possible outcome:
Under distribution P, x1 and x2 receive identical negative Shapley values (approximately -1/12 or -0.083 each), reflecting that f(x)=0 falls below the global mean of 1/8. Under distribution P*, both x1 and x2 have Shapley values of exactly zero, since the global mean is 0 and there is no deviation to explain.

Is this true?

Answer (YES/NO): YES